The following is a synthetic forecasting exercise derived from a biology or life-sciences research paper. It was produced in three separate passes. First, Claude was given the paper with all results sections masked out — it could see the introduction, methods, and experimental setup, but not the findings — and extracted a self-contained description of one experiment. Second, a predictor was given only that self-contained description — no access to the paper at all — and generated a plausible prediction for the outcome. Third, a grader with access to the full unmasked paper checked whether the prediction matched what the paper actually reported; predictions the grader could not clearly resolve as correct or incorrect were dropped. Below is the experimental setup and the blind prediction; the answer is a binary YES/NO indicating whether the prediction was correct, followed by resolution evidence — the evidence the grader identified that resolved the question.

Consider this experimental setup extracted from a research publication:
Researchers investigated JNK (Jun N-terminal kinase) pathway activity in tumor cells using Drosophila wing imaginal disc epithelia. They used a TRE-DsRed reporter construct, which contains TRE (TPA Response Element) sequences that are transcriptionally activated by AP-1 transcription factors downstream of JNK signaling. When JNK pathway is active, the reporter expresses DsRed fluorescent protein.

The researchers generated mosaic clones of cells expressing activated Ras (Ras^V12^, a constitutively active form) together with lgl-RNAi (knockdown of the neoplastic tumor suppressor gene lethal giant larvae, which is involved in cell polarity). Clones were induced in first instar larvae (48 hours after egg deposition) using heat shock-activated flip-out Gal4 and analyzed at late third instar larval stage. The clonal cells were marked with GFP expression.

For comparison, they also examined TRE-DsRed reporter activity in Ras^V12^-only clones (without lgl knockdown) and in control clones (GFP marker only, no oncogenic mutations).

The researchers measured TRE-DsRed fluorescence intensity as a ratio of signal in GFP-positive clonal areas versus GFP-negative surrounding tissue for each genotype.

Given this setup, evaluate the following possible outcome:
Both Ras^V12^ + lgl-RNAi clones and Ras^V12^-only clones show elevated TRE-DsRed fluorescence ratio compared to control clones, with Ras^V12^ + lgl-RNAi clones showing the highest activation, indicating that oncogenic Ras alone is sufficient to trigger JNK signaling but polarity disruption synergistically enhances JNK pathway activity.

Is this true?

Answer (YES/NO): NO